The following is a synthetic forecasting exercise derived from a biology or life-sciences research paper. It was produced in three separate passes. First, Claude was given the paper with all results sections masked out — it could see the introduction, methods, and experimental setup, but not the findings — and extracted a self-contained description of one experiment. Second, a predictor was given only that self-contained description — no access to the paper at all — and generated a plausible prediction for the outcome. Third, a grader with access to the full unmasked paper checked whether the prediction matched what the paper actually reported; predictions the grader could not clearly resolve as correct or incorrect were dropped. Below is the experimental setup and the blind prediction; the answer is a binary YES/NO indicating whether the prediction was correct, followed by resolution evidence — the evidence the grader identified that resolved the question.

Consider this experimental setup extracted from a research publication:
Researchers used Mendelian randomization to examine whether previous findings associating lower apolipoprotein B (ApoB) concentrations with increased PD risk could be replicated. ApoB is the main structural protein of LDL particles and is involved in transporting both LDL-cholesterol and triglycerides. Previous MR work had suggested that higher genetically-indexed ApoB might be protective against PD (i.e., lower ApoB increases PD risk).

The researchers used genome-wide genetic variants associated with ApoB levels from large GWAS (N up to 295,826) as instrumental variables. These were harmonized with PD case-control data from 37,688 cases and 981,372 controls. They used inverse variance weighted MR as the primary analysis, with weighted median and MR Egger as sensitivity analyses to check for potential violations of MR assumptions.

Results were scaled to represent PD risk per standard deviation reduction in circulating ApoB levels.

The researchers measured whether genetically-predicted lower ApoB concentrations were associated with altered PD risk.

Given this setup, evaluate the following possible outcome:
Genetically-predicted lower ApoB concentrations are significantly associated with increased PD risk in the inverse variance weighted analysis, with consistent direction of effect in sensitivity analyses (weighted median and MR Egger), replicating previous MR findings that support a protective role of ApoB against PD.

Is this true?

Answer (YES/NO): NO